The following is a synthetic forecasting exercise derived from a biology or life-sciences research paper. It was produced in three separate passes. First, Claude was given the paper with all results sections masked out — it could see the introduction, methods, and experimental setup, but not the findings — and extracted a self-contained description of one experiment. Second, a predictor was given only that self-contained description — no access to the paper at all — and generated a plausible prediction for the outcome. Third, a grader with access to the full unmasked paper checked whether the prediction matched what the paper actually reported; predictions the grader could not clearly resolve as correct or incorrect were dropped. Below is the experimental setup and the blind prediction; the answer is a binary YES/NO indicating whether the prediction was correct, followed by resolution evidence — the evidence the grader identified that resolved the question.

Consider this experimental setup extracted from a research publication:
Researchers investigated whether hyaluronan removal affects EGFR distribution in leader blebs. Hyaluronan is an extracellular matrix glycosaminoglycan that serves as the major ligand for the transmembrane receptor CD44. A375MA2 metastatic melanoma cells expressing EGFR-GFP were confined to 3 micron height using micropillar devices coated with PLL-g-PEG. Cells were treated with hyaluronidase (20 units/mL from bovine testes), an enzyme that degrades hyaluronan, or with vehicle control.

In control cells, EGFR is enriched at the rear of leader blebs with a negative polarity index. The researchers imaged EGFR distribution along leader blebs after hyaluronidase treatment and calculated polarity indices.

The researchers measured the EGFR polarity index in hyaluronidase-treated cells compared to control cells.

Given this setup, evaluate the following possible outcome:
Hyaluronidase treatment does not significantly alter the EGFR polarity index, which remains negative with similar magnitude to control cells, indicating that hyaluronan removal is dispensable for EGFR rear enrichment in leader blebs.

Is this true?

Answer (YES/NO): YES